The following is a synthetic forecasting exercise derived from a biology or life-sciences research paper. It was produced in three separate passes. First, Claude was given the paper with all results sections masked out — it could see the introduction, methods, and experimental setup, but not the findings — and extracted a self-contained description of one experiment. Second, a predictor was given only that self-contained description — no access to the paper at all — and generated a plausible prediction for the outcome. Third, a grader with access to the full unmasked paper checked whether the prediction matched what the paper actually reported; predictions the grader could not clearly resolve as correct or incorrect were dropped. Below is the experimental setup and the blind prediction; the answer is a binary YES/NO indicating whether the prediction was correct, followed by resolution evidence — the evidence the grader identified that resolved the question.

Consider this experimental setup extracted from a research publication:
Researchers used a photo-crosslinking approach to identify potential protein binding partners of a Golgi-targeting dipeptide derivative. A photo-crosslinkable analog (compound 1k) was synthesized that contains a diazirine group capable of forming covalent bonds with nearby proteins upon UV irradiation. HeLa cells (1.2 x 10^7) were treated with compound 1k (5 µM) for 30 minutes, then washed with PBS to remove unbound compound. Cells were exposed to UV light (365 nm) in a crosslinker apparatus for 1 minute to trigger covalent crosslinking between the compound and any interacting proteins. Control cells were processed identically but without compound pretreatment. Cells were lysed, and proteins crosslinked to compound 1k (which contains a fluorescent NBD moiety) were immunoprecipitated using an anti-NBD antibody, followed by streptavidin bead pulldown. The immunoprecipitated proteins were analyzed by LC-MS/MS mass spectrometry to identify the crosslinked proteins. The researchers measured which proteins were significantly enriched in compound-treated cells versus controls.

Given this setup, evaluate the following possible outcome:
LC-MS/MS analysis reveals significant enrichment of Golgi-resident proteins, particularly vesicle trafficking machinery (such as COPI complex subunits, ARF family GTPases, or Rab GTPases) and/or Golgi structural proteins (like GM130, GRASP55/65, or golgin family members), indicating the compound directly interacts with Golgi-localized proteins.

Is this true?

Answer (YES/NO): NO